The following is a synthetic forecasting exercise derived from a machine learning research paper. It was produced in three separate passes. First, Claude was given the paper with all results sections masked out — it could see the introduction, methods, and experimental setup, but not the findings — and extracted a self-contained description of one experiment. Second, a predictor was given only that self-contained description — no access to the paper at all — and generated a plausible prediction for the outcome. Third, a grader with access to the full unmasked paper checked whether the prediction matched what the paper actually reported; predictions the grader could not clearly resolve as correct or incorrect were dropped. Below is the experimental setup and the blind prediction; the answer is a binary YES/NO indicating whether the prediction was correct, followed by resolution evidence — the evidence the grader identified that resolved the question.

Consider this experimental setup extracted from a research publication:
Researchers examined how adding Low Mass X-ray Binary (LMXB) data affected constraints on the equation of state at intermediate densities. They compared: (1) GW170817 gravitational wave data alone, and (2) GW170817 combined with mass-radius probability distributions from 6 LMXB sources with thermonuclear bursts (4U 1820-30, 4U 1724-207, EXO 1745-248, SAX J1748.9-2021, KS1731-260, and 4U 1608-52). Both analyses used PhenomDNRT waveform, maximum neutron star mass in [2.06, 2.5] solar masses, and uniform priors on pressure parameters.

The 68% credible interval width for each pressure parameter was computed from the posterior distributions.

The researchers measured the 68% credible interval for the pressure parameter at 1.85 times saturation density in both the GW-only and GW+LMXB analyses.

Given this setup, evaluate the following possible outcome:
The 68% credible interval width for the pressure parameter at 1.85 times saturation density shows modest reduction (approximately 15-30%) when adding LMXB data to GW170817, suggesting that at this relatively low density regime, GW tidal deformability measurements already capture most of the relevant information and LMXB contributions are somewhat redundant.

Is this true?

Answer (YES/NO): NO